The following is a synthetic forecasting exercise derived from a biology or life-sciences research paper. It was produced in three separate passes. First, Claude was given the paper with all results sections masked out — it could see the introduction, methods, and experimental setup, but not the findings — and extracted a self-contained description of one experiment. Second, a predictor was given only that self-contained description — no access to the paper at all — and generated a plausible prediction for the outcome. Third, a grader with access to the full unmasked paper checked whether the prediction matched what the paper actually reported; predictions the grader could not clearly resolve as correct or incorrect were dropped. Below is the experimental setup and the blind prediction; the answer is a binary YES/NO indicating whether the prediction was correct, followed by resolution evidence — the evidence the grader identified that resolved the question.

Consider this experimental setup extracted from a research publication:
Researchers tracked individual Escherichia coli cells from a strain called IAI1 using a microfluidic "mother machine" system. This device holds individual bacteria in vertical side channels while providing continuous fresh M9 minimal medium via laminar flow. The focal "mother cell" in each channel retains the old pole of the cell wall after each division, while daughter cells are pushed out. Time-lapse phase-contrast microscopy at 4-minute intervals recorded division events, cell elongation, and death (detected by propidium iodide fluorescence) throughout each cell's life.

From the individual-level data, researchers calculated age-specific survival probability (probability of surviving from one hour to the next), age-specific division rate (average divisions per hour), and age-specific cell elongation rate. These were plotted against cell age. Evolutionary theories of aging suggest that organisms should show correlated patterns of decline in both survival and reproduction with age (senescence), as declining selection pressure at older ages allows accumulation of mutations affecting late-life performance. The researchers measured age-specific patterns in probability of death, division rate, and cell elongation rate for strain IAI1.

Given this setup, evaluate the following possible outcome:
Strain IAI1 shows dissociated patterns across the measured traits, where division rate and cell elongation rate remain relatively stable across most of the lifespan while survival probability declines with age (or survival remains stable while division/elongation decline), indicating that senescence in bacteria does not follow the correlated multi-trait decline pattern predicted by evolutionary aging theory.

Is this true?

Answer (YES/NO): NO